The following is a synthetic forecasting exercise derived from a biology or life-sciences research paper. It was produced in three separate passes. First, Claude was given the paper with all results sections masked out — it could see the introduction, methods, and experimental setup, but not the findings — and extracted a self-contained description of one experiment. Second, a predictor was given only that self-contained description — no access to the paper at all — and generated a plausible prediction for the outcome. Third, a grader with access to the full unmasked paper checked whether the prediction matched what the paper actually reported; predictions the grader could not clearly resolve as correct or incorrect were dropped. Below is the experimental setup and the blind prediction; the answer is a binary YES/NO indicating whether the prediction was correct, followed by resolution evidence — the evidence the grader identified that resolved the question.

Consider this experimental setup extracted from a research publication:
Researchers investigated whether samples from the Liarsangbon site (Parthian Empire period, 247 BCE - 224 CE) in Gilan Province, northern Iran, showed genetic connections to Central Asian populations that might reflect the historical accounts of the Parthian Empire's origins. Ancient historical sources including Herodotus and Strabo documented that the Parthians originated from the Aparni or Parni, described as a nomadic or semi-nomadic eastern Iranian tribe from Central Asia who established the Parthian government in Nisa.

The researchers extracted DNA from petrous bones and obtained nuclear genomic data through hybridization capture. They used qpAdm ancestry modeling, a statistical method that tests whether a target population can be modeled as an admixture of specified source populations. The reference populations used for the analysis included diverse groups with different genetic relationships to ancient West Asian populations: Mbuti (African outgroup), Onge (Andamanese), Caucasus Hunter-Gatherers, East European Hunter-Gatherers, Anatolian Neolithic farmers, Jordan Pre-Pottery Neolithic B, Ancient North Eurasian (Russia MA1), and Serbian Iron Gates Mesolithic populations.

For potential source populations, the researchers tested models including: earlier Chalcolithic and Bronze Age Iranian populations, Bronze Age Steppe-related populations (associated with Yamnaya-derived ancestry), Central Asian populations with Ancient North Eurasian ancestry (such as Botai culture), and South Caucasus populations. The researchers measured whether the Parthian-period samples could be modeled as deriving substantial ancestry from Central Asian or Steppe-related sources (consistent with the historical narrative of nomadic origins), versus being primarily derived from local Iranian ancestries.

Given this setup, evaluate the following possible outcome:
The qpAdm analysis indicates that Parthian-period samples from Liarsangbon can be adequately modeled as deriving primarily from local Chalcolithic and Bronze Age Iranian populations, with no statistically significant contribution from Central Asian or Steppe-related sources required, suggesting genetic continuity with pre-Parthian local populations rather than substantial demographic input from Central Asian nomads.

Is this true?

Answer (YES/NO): NO